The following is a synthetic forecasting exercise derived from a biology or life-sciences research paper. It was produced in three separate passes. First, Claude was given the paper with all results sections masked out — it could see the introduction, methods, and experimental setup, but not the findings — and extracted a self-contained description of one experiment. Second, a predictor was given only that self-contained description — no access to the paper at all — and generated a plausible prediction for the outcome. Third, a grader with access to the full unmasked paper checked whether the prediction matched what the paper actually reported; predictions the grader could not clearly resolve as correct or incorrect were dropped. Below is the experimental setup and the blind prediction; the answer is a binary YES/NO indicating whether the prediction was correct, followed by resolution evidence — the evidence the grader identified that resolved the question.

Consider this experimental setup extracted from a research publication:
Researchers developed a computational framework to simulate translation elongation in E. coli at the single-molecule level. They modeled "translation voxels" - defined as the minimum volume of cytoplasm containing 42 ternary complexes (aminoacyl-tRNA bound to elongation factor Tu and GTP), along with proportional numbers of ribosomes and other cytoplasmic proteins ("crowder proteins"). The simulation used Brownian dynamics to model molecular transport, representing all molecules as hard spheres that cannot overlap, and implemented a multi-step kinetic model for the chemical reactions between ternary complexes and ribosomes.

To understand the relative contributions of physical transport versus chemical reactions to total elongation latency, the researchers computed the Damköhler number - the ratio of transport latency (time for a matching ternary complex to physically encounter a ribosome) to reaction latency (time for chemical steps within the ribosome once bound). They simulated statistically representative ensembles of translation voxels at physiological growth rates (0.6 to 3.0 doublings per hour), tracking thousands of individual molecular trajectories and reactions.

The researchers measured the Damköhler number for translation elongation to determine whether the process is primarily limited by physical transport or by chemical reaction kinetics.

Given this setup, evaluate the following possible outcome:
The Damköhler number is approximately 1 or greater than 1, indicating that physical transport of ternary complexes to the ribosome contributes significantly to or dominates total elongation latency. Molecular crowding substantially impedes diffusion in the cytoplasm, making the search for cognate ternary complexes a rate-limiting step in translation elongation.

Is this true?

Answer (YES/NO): YES